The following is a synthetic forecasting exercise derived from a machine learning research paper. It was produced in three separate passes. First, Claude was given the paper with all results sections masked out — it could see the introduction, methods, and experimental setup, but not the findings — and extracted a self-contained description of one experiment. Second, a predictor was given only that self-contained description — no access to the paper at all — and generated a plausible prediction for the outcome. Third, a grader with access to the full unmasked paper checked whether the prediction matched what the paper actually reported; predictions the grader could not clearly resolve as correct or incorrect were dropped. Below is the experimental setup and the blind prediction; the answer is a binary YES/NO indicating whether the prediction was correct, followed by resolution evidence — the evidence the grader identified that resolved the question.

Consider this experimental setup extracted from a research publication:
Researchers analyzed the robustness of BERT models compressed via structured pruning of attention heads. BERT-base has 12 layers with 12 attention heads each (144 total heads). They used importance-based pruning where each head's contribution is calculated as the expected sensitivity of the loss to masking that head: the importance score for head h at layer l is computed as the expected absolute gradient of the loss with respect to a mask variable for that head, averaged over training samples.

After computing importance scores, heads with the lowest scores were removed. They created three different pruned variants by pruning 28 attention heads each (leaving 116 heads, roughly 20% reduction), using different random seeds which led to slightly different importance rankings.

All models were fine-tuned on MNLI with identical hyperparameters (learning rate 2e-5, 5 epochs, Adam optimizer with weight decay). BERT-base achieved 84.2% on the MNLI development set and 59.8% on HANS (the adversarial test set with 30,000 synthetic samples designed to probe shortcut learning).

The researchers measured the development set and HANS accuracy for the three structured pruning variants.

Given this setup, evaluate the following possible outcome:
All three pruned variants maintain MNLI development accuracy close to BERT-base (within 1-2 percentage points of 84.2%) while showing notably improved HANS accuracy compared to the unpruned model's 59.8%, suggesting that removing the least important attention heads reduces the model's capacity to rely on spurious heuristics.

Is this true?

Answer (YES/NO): NO